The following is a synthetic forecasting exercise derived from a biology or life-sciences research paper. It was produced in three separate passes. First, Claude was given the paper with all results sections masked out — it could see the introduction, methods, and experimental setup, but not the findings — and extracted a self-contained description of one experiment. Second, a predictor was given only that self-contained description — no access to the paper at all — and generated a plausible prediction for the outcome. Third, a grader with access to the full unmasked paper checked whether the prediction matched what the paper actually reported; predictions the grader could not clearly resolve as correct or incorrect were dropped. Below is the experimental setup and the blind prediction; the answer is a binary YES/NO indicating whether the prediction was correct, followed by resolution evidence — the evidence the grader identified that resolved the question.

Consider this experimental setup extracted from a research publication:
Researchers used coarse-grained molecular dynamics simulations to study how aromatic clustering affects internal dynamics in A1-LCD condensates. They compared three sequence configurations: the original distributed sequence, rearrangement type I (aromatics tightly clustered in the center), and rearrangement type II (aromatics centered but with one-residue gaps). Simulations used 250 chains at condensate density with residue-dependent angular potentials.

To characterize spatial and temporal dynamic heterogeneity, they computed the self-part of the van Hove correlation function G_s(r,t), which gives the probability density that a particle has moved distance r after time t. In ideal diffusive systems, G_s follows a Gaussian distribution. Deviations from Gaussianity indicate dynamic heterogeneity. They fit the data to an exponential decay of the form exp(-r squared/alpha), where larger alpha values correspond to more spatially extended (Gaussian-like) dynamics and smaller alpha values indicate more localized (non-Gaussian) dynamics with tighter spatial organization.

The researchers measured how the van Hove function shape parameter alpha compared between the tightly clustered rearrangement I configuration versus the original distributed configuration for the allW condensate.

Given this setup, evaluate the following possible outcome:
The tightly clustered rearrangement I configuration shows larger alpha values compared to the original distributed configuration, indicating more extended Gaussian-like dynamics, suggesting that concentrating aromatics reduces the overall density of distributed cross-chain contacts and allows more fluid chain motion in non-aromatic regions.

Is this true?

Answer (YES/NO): NO